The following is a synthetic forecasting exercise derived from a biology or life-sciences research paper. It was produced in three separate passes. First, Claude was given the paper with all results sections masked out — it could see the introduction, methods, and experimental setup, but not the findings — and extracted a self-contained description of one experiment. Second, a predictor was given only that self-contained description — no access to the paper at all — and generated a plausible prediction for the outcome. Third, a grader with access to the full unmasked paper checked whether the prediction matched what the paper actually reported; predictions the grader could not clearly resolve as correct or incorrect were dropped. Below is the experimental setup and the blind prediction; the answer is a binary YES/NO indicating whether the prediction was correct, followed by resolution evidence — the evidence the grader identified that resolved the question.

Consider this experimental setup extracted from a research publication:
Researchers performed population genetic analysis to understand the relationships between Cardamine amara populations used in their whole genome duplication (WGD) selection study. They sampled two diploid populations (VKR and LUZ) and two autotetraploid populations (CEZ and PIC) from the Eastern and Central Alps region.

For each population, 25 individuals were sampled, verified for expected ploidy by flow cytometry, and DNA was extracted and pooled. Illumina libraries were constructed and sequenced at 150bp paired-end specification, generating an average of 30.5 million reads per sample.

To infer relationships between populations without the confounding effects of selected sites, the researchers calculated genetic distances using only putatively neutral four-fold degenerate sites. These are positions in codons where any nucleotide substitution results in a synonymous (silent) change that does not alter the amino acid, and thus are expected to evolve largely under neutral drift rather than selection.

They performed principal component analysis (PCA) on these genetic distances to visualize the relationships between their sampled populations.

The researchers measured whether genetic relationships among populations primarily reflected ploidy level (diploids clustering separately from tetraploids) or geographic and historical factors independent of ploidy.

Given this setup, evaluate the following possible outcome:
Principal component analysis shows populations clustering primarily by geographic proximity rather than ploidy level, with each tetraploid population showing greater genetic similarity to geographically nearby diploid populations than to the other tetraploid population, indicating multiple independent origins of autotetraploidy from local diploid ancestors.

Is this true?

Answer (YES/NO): NO